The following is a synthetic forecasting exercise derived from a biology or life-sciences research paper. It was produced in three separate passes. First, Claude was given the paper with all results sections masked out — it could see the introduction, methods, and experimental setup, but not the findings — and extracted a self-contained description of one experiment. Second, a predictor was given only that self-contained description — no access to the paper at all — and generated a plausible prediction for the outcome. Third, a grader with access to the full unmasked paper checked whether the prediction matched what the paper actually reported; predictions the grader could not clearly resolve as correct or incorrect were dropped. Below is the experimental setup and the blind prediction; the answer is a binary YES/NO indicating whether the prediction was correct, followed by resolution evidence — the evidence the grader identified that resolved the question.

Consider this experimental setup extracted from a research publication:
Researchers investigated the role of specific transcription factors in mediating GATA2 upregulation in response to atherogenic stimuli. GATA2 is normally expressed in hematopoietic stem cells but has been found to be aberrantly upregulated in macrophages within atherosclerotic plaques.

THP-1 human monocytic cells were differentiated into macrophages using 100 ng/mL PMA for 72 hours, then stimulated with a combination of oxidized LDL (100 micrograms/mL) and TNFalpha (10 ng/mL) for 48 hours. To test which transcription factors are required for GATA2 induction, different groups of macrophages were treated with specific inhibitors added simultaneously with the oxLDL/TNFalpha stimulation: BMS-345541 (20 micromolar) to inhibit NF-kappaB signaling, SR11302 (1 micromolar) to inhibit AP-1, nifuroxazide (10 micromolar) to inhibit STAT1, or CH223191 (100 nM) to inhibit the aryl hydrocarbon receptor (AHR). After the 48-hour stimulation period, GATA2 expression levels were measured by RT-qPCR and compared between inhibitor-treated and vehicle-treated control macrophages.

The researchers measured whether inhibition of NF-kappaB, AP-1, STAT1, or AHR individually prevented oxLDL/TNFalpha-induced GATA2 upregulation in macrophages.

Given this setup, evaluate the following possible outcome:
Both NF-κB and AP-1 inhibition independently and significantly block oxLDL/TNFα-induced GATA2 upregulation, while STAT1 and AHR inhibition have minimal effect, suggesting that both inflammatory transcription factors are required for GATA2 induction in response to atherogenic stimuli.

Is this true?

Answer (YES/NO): NO